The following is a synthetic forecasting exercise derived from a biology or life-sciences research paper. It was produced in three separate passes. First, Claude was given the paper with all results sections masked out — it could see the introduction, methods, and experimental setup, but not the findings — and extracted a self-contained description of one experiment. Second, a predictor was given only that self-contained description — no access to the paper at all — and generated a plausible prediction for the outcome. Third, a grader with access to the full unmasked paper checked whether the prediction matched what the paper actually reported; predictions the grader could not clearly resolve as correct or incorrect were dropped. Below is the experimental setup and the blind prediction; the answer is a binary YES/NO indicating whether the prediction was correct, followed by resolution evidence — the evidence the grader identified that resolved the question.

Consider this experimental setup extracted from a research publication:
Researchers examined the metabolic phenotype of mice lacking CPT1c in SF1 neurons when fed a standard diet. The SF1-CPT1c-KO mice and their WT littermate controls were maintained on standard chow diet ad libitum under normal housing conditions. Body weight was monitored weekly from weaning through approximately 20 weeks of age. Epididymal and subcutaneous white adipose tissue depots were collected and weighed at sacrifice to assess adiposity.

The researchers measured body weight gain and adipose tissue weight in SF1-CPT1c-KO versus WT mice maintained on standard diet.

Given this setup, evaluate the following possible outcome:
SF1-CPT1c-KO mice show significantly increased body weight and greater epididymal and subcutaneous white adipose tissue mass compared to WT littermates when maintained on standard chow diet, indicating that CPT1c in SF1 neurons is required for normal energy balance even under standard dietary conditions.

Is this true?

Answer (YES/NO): NO